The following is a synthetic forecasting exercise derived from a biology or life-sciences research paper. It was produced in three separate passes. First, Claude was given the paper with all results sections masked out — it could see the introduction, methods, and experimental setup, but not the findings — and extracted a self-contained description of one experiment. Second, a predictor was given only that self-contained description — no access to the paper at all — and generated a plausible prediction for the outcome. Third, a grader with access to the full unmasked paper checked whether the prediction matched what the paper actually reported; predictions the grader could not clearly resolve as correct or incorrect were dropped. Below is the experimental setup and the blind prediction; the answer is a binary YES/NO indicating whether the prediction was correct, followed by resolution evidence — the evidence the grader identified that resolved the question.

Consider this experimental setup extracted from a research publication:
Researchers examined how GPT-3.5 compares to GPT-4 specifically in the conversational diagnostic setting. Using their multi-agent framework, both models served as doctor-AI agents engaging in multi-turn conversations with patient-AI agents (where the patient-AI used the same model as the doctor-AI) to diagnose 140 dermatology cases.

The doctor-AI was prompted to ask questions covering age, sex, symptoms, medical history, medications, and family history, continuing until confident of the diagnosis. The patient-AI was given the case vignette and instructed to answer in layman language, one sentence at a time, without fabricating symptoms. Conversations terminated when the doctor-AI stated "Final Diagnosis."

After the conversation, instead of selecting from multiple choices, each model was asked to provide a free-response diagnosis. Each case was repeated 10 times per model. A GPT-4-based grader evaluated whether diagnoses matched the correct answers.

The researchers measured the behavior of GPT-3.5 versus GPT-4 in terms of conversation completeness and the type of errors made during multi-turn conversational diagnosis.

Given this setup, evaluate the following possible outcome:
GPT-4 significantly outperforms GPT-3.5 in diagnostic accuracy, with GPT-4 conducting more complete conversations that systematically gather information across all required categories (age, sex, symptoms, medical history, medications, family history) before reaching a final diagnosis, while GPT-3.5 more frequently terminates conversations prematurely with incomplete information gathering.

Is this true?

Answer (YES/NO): NO